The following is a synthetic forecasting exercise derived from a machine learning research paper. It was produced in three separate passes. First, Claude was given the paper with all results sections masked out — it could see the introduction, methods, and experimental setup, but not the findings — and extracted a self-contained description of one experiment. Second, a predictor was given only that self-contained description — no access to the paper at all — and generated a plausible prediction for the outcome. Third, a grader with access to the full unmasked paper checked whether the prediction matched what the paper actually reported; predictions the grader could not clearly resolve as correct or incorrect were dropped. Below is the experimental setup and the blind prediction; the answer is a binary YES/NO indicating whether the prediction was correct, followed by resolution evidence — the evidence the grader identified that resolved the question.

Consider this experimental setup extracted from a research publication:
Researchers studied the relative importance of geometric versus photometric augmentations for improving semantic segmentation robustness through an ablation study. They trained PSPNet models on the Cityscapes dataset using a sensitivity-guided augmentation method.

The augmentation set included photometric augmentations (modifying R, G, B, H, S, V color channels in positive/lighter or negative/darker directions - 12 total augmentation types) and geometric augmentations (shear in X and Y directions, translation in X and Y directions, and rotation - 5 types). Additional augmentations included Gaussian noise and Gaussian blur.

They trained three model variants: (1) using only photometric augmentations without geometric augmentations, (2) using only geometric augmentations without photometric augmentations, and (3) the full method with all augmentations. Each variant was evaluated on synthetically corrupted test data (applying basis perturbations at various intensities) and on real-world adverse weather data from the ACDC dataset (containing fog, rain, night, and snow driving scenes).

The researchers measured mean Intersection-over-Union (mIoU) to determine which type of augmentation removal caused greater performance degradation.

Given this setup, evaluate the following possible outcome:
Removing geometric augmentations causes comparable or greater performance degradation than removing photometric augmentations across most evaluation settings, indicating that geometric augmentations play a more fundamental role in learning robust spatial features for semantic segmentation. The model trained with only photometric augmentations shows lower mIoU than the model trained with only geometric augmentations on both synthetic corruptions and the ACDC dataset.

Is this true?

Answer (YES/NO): YES